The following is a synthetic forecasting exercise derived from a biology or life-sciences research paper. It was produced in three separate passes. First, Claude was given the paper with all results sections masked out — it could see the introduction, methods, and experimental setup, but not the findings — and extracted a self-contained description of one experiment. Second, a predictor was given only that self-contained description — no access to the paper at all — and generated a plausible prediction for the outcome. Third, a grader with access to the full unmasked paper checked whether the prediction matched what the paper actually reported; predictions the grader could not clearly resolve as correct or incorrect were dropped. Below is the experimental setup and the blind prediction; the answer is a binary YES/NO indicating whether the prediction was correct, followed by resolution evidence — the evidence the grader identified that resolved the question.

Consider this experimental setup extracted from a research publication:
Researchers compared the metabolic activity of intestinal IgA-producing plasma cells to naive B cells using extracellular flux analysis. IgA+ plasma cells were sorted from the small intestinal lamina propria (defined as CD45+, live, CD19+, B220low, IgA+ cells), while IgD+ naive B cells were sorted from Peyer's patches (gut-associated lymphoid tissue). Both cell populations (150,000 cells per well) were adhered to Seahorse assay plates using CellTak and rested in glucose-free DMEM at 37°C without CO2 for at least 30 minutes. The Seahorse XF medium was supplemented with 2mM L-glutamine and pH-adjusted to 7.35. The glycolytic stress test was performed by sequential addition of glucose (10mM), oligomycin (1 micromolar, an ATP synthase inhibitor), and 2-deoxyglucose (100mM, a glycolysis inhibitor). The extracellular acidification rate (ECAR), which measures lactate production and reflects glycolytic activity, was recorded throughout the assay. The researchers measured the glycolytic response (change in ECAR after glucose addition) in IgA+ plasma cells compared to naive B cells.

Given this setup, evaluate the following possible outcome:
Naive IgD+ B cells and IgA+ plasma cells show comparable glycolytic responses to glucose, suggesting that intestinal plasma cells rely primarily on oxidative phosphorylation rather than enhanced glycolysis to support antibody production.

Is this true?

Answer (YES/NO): NO